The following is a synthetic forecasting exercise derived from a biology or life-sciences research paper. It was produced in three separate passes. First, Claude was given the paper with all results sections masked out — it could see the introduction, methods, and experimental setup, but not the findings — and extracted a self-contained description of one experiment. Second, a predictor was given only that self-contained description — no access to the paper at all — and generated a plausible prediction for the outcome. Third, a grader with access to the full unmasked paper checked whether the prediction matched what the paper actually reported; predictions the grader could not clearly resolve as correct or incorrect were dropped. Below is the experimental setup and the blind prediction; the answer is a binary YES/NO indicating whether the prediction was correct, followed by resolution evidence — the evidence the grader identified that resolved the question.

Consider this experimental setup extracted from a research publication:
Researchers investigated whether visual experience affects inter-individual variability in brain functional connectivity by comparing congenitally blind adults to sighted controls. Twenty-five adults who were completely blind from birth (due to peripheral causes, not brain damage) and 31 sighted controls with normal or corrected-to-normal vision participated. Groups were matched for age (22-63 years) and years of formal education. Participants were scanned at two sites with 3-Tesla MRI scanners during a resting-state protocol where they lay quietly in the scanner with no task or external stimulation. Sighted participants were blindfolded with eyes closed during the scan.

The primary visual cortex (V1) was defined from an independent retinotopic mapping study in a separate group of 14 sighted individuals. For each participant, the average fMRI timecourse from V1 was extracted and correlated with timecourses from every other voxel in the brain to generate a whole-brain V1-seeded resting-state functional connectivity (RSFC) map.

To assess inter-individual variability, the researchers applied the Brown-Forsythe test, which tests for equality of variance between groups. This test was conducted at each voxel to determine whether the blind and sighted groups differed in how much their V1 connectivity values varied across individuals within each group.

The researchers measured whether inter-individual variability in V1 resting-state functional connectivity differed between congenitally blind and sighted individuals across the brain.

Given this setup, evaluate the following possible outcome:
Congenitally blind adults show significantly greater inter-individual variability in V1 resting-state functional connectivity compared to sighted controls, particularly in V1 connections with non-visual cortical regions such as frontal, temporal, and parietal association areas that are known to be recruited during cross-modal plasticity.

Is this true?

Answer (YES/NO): YES